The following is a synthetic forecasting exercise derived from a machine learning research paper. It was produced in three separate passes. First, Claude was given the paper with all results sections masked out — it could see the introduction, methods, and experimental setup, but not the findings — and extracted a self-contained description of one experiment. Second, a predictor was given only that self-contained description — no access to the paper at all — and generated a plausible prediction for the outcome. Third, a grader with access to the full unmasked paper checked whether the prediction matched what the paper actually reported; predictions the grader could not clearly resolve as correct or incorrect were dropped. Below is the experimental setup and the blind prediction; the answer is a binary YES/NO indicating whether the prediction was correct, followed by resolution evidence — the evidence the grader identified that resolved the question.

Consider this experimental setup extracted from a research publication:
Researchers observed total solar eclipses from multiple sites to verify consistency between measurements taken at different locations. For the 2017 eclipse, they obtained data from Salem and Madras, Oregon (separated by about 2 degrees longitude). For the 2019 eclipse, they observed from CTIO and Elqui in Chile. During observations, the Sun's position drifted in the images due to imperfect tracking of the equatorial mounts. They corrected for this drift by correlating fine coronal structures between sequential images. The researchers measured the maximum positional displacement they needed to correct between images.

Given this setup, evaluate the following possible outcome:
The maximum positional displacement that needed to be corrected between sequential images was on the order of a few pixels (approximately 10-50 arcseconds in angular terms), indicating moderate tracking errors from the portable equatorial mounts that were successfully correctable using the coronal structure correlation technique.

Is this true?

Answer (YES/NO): NO